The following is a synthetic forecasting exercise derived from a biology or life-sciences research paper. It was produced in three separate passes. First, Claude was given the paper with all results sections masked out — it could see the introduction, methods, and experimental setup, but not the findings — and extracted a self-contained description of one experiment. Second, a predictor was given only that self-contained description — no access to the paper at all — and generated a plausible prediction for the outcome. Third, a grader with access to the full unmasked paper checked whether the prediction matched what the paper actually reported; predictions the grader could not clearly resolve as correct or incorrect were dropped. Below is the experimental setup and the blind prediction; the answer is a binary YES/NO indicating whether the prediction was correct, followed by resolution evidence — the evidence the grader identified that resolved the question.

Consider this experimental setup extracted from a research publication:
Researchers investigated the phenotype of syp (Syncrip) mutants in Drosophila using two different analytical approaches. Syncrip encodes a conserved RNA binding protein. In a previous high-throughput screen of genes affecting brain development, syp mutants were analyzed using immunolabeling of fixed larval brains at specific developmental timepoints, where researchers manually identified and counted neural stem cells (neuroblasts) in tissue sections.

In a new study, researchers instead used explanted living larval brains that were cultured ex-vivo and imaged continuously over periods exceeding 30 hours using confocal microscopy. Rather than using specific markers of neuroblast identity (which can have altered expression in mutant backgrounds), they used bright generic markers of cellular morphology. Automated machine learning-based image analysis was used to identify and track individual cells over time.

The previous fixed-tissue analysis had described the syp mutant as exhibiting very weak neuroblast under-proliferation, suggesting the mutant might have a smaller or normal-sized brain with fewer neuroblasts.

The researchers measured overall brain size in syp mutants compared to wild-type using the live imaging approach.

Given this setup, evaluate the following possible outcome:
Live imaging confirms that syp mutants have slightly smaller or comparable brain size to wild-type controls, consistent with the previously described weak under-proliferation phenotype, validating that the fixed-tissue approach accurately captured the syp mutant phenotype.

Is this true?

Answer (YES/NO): NO